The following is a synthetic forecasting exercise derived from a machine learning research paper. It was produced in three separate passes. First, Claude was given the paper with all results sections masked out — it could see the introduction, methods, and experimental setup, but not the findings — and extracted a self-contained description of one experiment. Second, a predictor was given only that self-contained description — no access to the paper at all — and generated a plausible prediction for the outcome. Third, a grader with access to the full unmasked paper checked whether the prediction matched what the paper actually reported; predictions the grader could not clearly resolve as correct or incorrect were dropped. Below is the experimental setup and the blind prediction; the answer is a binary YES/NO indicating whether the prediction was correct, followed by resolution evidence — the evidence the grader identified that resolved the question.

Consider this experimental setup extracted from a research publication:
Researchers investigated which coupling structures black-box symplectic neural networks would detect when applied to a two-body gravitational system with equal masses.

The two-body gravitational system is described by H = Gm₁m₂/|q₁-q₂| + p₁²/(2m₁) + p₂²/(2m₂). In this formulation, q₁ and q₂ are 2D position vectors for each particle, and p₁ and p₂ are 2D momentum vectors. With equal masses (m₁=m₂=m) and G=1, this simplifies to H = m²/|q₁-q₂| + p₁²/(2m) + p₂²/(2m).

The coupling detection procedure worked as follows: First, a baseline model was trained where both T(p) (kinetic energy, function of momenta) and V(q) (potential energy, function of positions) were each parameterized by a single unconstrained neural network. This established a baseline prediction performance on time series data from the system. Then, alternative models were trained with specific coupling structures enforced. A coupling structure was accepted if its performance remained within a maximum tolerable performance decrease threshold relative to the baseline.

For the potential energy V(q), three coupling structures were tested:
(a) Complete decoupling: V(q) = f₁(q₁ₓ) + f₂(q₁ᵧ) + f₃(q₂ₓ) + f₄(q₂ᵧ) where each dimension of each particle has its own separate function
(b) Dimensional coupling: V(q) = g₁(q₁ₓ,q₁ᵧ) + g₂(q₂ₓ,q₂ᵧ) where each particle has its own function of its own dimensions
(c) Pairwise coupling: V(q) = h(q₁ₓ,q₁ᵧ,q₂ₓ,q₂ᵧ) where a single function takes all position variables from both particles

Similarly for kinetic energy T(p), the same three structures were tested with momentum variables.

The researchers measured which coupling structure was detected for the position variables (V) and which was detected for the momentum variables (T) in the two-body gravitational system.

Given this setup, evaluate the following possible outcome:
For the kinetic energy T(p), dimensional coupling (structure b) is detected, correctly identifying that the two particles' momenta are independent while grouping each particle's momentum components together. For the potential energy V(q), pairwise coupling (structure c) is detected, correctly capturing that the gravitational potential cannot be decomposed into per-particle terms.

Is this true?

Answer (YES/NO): NO